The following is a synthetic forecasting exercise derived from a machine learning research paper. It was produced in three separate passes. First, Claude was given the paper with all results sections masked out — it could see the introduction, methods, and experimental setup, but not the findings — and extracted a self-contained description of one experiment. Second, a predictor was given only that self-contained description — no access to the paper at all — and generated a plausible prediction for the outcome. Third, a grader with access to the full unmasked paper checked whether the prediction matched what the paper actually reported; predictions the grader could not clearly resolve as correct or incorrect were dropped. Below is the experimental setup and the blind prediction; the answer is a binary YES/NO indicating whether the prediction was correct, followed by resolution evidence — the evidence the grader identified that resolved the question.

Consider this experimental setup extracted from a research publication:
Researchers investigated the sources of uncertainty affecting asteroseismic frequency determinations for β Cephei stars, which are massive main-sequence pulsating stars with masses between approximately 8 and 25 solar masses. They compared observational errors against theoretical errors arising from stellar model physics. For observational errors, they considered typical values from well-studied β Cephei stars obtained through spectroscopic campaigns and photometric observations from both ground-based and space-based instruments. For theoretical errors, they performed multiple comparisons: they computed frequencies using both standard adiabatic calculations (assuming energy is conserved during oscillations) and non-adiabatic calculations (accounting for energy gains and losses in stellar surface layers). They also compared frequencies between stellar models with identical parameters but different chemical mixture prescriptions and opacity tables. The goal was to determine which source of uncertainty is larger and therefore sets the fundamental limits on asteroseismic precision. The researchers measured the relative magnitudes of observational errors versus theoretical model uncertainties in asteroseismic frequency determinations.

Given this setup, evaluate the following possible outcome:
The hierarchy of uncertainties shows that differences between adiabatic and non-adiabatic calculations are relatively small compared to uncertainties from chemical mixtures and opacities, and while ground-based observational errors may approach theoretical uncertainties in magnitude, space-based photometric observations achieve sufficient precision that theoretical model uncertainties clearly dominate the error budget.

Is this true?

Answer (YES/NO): NO